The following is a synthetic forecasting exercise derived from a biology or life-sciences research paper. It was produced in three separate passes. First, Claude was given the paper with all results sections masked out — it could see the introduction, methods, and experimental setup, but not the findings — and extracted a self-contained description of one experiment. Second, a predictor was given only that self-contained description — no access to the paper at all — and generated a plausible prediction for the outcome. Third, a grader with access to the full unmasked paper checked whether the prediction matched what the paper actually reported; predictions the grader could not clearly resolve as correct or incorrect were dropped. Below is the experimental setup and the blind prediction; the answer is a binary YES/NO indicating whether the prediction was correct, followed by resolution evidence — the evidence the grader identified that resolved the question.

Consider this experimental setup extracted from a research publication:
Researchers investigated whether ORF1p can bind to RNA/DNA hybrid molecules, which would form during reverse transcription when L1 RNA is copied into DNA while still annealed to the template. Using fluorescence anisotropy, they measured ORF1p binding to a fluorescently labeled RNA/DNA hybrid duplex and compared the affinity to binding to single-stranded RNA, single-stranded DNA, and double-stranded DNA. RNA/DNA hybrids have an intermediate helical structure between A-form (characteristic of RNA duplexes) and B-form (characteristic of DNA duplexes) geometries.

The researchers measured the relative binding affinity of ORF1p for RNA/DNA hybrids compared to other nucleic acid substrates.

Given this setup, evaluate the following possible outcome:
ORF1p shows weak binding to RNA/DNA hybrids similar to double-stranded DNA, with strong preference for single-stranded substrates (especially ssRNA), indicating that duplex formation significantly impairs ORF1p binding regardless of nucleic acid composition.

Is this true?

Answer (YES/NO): NO